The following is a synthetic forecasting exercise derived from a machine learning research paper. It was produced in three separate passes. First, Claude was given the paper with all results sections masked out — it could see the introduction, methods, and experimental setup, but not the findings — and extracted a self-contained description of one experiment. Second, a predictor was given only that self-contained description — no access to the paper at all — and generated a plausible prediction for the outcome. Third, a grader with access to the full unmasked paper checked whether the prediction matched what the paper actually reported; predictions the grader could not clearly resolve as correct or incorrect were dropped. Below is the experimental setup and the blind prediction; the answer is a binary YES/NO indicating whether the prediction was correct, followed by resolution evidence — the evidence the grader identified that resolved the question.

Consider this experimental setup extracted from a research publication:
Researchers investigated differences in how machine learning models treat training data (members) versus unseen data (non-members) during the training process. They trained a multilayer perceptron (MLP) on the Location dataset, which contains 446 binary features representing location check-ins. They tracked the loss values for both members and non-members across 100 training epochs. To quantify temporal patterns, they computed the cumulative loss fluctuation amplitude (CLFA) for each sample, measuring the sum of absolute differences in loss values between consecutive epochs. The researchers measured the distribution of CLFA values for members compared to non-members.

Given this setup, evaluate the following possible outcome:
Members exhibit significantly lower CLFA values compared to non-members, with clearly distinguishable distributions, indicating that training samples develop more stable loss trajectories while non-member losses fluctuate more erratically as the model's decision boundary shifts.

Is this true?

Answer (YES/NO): YES